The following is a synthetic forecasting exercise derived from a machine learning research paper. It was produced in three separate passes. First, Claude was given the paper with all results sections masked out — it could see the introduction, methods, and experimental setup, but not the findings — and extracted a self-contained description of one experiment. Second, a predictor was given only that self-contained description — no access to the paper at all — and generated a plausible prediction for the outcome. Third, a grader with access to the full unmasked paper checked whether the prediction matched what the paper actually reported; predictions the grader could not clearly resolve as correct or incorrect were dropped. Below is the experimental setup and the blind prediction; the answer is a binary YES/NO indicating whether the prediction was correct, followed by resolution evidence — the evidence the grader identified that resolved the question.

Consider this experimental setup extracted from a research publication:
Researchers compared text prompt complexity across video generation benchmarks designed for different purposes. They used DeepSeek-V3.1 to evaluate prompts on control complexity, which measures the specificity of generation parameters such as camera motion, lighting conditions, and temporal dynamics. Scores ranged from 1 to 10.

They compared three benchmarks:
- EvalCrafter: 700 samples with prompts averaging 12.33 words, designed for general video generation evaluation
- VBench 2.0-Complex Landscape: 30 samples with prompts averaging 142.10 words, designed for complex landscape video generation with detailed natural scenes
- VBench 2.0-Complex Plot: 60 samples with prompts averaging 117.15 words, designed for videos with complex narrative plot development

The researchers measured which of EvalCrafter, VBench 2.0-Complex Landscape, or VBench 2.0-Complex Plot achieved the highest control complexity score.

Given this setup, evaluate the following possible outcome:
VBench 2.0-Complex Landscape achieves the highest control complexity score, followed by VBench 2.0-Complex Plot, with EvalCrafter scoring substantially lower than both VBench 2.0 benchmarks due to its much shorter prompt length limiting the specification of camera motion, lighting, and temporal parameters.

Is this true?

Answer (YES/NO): YES